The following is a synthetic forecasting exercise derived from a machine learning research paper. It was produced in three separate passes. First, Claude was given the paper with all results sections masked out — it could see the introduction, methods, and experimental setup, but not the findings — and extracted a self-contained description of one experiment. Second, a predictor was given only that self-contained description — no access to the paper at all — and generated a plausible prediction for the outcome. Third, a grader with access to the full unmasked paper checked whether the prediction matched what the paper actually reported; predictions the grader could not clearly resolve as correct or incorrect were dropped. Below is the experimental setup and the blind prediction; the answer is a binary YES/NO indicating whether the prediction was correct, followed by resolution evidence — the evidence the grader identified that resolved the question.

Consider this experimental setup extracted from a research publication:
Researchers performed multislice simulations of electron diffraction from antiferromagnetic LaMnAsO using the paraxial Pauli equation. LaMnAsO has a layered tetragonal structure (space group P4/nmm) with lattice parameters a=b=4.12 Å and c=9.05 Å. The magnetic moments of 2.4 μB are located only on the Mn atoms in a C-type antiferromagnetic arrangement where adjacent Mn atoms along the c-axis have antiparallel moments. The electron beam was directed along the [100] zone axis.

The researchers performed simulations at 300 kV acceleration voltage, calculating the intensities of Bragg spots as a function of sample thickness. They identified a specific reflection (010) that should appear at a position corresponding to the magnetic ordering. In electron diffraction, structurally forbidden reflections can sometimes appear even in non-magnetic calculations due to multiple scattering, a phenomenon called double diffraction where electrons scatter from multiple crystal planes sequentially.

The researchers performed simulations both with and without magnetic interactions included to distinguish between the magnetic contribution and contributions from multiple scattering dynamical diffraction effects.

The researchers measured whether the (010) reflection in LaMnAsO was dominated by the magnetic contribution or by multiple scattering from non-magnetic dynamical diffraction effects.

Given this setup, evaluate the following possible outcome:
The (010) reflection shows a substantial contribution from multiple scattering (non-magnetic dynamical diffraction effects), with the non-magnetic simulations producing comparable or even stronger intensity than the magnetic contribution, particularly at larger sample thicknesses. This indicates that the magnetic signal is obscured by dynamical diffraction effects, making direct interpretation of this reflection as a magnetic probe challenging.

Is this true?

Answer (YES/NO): YES